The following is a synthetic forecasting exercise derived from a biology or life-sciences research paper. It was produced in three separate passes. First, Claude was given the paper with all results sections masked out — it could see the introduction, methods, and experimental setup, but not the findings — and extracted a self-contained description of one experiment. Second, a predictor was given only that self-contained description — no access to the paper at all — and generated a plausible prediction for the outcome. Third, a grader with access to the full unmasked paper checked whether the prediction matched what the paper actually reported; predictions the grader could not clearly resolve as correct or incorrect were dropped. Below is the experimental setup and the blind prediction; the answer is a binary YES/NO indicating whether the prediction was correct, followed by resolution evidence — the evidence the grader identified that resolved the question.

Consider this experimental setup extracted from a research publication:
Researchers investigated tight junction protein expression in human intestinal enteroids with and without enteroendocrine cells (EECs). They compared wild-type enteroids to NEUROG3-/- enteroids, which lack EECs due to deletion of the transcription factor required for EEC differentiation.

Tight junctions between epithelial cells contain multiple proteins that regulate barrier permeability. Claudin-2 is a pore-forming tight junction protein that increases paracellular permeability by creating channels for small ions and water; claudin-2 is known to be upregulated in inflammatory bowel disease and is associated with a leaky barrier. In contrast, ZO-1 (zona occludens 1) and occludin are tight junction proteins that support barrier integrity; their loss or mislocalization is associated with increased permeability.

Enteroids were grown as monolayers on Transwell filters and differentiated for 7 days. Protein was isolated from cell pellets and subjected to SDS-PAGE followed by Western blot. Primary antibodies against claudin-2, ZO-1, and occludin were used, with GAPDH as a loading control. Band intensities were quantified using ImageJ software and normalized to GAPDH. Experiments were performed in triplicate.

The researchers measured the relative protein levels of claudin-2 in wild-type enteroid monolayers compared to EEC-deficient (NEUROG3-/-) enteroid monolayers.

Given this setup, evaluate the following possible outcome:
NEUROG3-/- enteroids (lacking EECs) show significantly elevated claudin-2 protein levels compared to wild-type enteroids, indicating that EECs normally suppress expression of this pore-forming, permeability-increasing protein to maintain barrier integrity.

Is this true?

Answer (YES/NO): NO